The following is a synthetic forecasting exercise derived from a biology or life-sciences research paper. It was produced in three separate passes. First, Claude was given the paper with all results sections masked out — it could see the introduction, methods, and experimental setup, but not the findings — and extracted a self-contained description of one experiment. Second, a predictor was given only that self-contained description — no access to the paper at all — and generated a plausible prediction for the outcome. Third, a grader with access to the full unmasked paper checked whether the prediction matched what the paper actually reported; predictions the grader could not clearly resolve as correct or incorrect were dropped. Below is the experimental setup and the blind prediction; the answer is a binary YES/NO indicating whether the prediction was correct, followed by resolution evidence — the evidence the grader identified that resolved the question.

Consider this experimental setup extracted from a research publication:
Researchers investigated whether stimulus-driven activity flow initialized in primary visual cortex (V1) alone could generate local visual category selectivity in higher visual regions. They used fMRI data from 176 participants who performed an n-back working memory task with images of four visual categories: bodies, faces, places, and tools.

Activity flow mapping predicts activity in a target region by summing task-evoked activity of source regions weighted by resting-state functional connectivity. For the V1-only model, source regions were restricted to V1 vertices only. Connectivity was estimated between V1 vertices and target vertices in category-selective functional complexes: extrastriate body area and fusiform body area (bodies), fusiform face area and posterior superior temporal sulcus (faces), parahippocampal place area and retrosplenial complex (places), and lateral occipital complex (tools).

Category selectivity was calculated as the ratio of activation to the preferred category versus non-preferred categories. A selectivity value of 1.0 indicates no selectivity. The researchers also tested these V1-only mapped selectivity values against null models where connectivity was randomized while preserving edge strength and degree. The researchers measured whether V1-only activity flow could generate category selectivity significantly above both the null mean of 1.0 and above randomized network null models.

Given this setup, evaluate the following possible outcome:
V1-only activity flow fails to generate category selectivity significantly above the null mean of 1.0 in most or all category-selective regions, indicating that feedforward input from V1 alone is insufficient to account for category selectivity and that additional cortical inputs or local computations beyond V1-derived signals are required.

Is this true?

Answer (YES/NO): NO